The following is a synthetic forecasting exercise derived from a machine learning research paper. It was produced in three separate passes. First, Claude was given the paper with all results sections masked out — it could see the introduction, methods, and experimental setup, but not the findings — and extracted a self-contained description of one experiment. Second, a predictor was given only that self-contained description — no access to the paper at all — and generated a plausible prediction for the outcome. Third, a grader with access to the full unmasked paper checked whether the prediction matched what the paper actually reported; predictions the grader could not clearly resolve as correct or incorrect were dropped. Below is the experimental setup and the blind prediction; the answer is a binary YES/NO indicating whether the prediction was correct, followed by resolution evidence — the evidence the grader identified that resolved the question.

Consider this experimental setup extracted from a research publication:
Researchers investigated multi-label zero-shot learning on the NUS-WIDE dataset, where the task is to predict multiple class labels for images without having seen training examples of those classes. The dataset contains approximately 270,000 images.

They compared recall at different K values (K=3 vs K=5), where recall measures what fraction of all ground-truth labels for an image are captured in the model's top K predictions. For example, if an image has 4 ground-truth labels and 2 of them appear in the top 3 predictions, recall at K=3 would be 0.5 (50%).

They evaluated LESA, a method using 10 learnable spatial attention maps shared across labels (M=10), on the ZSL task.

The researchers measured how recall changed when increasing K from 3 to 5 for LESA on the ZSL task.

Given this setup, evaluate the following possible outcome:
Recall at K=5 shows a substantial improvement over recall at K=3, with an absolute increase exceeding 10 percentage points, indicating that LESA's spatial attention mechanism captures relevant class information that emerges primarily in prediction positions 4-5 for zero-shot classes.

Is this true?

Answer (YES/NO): YES